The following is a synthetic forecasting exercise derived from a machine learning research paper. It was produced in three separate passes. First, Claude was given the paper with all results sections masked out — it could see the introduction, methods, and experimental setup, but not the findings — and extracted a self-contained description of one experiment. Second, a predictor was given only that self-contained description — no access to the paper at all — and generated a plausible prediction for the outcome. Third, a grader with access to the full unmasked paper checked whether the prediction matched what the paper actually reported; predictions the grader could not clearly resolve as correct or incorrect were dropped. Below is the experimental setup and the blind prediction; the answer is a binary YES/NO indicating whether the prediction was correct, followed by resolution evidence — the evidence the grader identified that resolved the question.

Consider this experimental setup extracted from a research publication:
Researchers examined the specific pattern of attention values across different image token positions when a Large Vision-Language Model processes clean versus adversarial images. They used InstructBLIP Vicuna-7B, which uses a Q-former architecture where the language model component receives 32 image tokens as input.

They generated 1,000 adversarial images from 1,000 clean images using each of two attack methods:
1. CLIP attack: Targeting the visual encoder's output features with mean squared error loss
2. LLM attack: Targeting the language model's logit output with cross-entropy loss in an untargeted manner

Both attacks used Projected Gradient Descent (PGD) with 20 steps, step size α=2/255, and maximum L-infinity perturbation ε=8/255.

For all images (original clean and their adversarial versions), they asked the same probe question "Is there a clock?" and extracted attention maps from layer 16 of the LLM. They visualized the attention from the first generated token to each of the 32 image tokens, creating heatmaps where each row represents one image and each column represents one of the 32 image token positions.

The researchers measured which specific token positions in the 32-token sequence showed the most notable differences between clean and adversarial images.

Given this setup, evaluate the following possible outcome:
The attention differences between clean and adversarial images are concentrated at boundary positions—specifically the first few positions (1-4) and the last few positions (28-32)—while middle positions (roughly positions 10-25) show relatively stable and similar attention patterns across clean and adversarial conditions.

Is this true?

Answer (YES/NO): NO